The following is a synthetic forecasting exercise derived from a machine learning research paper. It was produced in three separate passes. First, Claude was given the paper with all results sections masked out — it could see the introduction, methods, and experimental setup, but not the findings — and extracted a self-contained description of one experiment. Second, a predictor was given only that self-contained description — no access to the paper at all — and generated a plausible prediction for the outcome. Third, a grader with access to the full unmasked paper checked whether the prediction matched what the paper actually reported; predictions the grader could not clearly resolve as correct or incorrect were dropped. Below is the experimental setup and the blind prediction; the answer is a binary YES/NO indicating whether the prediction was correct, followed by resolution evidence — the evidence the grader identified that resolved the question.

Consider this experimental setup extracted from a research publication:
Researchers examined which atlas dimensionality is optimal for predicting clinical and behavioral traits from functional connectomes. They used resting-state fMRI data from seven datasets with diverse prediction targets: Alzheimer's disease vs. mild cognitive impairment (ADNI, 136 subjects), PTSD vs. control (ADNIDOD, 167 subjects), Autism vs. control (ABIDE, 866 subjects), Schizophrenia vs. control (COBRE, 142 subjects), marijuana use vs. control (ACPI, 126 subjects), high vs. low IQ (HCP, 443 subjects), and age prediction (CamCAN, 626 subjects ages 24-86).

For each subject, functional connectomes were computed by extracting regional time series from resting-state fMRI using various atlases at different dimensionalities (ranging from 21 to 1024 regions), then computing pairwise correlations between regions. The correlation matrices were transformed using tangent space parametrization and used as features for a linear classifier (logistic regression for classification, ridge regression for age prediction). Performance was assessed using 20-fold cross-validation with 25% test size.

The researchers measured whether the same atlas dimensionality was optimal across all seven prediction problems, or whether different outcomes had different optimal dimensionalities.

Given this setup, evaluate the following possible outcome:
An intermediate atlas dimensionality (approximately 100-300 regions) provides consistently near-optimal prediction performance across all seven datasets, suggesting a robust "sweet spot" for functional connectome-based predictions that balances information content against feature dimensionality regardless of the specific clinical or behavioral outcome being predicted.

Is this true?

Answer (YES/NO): NO